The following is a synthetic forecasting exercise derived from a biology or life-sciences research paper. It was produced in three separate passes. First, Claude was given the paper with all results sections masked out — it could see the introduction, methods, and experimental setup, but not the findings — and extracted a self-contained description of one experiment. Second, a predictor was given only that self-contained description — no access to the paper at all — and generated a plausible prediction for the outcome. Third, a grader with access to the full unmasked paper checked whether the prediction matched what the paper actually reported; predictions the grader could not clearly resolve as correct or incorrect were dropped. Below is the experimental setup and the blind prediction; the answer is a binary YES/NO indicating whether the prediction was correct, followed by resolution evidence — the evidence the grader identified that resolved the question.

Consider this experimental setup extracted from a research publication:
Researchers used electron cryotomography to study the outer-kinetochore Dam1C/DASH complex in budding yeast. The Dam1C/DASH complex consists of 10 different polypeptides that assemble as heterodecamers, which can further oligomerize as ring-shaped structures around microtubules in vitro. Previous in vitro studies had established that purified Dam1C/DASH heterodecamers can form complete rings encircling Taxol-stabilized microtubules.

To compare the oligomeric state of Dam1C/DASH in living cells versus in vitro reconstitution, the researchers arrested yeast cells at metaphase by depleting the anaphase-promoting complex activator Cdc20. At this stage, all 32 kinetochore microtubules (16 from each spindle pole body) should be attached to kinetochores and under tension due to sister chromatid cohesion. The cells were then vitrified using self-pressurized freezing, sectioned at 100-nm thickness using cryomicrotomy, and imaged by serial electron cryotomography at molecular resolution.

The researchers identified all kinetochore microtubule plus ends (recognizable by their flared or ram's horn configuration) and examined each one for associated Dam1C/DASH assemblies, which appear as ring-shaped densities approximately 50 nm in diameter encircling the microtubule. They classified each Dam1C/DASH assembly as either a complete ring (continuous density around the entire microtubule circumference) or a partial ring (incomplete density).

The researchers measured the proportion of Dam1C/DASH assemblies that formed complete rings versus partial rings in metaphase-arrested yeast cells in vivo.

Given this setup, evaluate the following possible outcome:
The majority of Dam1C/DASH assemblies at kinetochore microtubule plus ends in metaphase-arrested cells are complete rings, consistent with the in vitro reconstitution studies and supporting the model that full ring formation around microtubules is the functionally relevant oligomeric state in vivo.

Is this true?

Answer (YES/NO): NO